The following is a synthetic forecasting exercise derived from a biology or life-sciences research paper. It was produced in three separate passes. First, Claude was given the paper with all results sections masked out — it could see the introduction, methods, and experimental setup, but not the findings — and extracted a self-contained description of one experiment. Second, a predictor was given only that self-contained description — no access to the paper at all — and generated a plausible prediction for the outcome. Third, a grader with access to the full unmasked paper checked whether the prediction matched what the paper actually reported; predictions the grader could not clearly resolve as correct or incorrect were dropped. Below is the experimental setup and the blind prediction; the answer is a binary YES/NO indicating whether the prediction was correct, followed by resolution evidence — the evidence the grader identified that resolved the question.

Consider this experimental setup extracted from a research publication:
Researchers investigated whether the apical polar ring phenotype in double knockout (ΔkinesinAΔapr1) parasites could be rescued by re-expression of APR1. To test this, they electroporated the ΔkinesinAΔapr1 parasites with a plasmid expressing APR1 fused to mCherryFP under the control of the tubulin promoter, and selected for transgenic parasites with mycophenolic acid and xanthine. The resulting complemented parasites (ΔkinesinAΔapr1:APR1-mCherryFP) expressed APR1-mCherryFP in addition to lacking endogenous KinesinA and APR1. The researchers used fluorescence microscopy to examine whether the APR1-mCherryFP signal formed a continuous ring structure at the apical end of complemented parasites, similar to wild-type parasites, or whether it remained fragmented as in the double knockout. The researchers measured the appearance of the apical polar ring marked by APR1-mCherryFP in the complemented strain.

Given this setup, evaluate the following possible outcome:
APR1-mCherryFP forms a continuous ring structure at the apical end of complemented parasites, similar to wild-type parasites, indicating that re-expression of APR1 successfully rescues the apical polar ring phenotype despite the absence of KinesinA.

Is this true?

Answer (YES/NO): NO